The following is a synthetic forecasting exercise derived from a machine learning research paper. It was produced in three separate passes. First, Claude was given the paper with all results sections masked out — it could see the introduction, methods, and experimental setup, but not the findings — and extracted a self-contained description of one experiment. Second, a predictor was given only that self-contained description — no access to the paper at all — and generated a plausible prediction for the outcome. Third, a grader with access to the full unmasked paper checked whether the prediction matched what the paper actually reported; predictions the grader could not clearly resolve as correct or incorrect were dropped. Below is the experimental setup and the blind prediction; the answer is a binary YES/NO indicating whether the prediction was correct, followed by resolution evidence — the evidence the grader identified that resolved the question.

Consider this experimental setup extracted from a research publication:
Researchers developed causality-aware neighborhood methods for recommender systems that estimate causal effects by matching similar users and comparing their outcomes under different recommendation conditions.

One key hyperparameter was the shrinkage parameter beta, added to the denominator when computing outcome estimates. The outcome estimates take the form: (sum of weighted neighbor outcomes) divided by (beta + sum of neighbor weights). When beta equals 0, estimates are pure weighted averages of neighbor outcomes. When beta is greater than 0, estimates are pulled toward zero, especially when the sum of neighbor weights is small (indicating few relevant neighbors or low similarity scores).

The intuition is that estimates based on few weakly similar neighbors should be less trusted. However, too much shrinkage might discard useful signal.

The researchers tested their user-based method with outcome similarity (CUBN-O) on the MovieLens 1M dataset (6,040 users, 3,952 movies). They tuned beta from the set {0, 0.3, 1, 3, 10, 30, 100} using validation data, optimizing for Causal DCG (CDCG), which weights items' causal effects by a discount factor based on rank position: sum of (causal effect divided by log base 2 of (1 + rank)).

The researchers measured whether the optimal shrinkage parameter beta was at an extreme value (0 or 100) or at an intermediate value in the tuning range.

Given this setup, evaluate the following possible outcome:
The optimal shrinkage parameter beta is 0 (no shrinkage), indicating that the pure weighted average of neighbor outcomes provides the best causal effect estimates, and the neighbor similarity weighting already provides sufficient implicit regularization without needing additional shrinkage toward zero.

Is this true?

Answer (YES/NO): NO